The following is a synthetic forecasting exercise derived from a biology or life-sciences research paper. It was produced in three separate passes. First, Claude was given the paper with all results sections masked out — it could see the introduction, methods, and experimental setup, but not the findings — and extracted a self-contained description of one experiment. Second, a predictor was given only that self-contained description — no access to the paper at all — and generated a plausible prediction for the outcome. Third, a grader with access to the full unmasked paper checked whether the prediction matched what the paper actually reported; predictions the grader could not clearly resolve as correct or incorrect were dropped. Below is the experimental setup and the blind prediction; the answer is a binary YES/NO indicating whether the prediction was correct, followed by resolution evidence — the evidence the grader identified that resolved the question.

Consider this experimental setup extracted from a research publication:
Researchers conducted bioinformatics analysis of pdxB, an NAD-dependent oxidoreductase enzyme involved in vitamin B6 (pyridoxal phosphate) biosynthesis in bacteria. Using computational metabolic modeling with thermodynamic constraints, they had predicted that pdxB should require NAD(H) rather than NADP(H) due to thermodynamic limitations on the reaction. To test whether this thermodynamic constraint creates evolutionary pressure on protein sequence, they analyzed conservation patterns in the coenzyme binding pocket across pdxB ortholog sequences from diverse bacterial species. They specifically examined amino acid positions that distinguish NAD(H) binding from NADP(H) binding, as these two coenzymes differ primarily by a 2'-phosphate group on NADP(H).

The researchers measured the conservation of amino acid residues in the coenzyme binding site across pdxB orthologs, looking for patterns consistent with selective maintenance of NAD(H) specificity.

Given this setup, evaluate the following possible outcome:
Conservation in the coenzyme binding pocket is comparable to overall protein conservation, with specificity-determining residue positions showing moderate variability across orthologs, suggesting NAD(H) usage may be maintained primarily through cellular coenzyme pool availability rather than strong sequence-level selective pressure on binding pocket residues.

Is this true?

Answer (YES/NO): NO